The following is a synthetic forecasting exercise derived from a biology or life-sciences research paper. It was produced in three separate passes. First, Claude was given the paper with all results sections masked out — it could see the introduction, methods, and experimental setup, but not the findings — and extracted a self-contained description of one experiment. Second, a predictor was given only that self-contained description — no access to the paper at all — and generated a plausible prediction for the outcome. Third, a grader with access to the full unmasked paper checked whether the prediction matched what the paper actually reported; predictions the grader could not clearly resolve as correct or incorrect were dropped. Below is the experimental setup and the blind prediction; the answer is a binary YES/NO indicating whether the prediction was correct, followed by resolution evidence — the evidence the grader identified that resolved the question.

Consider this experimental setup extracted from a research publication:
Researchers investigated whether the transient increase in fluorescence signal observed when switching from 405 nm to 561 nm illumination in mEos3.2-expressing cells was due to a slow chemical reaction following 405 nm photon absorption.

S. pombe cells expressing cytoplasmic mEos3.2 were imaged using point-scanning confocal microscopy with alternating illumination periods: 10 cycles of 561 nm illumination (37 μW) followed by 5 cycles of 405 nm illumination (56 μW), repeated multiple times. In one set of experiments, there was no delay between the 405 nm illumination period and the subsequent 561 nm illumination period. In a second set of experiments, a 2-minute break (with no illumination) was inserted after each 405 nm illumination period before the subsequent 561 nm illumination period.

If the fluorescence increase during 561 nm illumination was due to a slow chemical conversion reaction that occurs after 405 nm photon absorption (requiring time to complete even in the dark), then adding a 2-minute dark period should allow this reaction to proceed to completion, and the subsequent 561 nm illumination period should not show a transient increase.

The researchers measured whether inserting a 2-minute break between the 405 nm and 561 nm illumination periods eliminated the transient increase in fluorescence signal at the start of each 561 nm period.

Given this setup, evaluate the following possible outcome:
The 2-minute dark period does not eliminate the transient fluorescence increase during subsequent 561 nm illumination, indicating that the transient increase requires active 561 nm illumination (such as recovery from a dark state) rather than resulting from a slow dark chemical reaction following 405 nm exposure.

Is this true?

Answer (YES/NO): YES